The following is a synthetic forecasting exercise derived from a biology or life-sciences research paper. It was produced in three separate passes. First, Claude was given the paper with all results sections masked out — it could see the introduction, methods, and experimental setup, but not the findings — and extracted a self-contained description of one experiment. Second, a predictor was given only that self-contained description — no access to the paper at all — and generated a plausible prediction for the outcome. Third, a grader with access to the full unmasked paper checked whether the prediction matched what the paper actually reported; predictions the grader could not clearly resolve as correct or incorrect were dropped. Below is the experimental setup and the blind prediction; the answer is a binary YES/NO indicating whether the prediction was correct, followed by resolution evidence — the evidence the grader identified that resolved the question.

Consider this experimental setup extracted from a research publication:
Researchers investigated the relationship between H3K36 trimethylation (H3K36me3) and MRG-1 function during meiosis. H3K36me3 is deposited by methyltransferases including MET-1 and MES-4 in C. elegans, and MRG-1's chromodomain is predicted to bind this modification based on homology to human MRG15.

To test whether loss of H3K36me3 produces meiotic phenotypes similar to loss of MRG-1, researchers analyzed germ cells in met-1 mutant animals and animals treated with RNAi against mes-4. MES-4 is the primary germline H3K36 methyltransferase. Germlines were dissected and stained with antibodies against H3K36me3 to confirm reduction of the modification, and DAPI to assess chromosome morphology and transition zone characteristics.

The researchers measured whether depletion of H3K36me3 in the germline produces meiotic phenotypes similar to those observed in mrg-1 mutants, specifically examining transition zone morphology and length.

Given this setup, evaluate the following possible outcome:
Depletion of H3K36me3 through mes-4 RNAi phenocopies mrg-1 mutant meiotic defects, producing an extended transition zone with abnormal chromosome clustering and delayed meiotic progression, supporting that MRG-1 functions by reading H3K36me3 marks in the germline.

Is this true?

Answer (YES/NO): NO